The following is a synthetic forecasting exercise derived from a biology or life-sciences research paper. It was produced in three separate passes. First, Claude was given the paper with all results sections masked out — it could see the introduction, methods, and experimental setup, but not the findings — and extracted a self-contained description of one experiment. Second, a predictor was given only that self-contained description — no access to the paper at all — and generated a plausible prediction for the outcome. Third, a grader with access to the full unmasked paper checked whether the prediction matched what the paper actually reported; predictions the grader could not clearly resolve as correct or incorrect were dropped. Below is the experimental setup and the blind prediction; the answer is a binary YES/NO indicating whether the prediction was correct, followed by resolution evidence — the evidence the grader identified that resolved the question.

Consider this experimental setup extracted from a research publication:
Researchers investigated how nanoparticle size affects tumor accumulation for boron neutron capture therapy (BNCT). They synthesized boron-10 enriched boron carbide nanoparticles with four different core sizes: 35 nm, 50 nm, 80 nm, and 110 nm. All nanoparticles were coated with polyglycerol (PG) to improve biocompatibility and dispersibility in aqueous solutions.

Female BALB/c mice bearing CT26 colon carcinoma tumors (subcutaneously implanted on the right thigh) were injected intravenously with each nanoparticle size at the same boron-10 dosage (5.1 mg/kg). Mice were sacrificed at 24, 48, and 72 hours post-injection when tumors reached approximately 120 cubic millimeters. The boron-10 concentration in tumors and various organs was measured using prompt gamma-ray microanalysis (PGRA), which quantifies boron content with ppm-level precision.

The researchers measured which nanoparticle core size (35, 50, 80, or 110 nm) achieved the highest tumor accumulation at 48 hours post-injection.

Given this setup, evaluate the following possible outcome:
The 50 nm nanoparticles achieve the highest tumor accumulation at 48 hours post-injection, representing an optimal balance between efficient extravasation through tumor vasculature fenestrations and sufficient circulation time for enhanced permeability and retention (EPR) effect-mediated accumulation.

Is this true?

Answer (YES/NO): YES